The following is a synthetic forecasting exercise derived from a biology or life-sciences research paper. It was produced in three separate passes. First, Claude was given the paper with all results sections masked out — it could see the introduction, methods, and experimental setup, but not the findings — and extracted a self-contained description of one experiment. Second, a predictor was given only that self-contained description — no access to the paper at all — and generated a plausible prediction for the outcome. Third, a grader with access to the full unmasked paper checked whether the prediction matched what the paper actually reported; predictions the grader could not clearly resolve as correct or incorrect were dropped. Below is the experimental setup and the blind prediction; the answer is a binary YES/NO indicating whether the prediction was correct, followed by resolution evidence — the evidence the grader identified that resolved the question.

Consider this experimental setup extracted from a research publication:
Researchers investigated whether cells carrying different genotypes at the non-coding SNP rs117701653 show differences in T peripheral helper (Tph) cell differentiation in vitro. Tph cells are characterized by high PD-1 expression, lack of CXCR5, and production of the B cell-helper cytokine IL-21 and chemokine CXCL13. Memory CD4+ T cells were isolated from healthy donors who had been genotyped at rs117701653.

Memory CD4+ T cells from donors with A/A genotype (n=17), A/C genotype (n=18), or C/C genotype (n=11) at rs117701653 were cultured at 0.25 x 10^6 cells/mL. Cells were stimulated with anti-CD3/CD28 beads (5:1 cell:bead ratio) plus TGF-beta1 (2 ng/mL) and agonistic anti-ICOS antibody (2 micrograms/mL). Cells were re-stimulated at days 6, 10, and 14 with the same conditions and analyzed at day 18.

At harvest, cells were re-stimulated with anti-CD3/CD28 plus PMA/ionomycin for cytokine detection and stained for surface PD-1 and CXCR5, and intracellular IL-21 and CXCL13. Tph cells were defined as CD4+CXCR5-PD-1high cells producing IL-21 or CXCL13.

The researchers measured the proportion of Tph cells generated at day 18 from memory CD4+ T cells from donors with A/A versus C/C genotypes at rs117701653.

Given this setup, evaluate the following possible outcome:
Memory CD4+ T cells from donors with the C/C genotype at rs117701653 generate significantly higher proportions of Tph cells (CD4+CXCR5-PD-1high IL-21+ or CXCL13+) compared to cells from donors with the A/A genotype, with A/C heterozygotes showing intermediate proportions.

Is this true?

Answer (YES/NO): NO